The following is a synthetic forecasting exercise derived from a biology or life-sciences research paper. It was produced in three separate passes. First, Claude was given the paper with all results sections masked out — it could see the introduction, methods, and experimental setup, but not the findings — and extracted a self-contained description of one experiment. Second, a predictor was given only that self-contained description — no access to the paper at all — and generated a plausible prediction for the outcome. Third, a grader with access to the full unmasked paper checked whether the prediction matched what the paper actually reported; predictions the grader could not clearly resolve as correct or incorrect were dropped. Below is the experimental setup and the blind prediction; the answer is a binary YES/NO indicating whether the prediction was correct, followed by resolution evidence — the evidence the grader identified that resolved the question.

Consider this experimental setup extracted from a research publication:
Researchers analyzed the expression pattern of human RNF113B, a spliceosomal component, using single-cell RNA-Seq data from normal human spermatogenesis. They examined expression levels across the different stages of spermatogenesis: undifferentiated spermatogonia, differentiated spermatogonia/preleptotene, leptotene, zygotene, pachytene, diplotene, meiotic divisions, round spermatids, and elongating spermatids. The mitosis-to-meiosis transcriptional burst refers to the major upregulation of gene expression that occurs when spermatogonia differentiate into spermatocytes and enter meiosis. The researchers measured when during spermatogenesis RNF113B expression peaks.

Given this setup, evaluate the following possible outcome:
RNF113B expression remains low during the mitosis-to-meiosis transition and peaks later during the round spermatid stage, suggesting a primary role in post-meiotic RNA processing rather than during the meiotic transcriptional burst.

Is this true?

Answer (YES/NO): NO